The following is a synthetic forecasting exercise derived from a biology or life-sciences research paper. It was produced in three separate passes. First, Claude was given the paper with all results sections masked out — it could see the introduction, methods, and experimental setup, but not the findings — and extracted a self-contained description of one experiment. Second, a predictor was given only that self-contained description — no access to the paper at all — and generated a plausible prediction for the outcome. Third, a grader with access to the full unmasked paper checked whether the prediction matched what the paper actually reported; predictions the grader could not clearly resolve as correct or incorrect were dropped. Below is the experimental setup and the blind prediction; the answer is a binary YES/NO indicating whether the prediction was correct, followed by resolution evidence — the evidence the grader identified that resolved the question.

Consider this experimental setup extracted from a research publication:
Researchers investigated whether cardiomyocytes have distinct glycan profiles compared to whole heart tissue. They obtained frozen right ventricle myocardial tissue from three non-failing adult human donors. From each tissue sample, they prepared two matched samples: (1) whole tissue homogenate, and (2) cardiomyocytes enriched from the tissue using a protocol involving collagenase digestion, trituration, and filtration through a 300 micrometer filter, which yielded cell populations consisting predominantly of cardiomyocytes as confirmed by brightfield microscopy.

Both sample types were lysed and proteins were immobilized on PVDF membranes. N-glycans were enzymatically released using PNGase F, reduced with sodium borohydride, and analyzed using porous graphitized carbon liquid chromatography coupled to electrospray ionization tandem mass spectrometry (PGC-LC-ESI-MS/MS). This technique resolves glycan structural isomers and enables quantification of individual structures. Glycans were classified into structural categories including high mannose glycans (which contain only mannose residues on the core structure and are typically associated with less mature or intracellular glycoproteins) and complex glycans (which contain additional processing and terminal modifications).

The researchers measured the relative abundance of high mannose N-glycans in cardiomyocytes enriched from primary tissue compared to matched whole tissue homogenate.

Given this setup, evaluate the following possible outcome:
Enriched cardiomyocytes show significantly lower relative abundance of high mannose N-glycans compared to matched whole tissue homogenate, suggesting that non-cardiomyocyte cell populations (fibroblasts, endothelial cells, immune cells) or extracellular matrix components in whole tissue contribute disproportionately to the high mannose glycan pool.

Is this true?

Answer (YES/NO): NO